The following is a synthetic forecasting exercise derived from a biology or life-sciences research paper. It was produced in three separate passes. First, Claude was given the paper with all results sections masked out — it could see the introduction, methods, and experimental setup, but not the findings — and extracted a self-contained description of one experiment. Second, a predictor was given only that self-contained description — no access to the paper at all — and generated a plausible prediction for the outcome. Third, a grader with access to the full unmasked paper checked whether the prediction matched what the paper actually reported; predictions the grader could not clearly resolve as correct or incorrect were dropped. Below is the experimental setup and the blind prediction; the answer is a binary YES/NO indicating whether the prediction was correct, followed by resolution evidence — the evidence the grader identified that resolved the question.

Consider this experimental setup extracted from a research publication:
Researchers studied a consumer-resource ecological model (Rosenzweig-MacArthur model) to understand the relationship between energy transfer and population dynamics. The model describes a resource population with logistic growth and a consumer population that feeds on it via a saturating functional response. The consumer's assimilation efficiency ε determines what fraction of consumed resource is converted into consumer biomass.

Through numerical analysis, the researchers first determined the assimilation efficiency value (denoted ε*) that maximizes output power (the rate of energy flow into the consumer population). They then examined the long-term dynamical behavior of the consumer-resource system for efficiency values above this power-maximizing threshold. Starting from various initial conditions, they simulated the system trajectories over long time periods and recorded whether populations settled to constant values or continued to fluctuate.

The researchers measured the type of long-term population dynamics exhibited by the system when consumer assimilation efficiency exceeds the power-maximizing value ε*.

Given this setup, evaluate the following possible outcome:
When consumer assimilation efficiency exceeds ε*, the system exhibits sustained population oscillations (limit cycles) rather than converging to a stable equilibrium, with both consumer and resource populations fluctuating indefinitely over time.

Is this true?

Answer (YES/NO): YES